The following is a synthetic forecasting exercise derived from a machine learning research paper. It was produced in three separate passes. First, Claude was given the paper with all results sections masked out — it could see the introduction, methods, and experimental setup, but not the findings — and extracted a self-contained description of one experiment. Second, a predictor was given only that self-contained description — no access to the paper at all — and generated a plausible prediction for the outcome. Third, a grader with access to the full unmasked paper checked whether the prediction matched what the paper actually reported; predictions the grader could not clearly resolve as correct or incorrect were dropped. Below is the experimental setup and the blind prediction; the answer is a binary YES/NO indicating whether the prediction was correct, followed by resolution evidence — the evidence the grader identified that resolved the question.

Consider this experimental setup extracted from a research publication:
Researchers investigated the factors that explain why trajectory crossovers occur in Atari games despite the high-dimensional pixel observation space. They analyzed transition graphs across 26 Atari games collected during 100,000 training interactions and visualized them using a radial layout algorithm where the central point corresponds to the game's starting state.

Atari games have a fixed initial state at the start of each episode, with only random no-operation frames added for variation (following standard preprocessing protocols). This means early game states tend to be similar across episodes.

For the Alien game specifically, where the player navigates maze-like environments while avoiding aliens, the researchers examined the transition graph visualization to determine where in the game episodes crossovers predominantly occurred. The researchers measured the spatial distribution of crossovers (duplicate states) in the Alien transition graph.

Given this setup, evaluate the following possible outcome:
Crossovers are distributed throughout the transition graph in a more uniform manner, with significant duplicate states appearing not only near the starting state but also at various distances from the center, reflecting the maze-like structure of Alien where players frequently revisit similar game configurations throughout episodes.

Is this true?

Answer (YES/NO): NO